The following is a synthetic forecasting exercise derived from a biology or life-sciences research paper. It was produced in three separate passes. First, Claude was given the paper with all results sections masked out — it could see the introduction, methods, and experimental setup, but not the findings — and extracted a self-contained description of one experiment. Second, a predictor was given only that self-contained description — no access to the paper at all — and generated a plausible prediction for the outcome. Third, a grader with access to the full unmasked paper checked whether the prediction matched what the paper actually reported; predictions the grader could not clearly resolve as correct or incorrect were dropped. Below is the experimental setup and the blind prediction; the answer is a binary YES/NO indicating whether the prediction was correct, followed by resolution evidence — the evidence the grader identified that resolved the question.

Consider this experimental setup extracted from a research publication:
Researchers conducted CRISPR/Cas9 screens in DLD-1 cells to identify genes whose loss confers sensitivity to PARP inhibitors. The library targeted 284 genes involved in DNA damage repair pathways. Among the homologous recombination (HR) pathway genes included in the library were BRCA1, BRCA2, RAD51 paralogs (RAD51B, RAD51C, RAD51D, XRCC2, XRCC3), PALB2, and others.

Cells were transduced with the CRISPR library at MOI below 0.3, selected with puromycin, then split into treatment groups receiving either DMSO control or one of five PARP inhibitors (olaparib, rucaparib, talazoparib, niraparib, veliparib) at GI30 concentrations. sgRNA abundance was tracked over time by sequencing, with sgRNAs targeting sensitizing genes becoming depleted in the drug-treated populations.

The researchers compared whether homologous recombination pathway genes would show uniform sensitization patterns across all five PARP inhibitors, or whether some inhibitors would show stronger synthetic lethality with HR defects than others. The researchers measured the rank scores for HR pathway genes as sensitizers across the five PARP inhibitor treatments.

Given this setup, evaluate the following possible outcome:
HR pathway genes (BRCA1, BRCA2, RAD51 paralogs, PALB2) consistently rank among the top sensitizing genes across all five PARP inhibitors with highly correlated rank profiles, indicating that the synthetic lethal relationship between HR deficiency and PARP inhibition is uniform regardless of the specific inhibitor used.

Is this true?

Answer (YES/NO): YES